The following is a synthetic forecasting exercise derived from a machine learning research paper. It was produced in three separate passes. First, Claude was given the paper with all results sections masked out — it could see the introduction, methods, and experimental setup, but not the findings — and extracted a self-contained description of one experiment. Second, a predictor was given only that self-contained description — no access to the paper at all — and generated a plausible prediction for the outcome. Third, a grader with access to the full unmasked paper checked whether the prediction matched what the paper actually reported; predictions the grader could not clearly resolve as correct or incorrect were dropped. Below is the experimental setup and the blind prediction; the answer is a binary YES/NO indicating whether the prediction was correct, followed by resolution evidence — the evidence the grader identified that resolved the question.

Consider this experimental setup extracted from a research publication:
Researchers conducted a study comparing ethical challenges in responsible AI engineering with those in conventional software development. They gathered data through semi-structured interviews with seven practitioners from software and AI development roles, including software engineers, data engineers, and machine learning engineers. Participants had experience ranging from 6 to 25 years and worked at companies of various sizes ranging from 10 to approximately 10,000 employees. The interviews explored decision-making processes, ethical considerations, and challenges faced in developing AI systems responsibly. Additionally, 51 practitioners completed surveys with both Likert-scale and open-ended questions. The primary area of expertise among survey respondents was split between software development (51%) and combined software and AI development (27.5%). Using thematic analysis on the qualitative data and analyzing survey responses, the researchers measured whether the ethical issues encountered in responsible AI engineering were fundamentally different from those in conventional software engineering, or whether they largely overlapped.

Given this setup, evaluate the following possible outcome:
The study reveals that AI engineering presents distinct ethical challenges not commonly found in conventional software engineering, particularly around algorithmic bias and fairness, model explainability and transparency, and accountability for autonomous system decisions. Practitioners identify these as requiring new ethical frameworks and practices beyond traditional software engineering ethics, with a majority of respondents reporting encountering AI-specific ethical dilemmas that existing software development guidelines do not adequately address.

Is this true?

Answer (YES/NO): NO